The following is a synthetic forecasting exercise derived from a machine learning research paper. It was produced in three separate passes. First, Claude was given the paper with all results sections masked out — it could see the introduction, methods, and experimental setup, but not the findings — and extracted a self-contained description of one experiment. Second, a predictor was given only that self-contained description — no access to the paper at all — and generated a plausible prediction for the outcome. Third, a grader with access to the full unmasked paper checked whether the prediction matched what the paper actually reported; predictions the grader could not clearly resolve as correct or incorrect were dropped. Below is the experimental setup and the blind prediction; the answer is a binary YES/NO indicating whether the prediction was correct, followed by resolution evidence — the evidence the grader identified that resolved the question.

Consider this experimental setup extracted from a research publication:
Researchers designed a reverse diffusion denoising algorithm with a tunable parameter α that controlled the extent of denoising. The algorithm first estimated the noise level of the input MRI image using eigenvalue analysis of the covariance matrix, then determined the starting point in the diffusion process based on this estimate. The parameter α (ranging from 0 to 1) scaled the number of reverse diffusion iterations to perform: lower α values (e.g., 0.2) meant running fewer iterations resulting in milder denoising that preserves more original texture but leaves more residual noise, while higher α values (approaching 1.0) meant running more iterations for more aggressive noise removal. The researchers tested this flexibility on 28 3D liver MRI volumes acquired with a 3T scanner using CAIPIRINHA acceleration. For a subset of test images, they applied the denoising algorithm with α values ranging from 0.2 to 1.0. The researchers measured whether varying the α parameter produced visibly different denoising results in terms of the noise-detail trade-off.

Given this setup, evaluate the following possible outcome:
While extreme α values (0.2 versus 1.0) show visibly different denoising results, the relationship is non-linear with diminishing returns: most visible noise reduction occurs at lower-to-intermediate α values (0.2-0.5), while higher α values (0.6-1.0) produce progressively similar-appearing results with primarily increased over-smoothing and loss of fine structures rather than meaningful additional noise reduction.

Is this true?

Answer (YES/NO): NO